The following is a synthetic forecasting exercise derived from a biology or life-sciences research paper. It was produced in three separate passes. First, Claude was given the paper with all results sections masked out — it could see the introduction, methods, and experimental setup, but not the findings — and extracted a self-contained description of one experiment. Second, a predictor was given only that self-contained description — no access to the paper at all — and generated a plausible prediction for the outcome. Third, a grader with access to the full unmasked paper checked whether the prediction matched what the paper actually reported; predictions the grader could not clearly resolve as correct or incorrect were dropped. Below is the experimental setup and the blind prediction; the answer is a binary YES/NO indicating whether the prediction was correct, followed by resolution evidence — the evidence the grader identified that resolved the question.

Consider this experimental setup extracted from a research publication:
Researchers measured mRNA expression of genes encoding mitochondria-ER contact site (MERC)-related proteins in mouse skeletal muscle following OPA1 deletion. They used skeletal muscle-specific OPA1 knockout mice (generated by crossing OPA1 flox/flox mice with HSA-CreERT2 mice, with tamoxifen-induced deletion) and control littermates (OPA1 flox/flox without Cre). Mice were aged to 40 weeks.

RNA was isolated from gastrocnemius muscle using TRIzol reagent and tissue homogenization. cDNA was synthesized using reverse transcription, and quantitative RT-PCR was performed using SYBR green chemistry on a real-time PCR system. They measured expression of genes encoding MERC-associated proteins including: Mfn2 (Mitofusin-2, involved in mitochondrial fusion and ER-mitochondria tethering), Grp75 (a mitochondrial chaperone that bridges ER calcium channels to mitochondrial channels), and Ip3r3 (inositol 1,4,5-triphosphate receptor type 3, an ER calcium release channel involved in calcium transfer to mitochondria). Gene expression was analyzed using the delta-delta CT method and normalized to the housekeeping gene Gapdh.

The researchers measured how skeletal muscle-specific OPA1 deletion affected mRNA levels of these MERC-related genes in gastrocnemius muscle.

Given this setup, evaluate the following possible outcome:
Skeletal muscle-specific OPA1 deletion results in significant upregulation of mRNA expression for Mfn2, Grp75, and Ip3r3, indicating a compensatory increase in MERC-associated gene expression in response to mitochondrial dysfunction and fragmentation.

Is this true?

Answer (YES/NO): YES